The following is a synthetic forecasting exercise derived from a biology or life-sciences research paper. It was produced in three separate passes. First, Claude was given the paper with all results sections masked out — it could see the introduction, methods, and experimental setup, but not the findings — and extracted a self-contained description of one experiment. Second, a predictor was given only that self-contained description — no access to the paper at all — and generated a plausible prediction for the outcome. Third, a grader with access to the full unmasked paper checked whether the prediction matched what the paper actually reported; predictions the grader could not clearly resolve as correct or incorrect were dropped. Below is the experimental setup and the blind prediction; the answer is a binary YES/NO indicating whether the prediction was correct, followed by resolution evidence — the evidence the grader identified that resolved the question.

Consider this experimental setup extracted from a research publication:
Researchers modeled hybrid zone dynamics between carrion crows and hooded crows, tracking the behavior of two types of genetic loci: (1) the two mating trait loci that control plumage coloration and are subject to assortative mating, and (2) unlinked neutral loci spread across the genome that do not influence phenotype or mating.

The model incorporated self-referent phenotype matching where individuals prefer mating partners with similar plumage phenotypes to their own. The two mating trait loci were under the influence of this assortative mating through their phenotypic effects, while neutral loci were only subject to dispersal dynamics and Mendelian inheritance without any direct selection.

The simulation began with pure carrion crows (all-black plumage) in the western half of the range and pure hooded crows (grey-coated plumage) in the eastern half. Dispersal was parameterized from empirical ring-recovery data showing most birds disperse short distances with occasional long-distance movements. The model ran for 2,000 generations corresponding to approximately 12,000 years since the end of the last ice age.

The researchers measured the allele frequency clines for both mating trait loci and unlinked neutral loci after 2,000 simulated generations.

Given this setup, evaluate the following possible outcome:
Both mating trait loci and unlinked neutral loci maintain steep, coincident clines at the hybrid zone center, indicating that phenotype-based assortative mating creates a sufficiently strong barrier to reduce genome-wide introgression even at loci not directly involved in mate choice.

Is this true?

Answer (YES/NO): NO